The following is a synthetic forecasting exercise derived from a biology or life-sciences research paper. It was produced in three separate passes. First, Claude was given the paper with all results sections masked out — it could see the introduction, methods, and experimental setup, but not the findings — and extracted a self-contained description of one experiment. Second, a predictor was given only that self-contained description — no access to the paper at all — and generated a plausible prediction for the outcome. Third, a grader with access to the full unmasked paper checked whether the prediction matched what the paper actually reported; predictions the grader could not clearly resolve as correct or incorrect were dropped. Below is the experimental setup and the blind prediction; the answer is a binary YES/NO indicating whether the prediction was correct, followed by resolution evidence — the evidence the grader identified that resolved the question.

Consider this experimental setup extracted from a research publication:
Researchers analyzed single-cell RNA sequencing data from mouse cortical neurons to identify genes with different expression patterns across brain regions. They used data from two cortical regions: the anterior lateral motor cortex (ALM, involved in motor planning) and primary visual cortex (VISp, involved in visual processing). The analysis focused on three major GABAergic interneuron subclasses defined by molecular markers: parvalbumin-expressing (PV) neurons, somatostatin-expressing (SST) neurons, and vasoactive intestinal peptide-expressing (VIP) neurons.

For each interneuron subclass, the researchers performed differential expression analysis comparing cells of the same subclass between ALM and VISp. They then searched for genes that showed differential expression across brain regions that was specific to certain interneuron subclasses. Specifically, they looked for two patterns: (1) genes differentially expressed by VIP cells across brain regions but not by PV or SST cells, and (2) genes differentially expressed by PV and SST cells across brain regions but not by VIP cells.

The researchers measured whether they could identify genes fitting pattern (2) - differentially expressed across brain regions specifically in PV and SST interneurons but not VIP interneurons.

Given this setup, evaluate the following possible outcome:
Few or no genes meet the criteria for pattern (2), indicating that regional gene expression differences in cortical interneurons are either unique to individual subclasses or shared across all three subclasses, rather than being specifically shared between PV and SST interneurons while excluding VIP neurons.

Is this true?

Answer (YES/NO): YES